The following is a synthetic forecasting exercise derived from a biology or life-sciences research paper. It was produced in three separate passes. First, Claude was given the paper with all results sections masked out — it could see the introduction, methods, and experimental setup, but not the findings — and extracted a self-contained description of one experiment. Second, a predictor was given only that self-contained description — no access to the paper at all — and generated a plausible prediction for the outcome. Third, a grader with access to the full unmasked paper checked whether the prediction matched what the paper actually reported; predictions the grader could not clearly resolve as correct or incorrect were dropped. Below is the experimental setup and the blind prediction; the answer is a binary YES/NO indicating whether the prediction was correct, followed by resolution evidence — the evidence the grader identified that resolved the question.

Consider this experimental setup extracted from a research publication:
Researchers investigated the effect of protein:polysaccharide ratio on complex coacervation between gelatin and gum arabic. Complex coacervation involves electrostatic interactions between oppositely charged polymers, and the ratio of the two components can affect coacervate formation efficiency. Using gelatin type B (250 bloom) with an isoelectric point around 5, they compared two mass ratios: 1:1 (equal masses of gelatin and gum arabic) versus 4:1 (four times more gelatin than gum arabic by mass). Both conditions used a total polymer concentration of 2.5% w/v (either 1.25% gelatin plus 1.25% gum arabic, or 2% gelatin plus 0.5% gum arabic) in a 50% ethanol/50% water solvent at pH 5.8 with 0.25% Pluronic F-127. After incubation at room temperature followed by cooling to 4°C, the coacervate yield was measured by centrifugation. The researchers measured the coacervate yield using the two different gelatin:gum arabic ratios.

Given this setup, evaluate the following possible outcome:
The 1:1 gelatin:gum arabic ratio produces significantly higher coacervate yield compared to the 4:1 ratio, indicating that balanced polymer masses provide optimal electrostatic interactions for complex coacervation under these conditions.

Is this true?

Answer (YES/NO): NO